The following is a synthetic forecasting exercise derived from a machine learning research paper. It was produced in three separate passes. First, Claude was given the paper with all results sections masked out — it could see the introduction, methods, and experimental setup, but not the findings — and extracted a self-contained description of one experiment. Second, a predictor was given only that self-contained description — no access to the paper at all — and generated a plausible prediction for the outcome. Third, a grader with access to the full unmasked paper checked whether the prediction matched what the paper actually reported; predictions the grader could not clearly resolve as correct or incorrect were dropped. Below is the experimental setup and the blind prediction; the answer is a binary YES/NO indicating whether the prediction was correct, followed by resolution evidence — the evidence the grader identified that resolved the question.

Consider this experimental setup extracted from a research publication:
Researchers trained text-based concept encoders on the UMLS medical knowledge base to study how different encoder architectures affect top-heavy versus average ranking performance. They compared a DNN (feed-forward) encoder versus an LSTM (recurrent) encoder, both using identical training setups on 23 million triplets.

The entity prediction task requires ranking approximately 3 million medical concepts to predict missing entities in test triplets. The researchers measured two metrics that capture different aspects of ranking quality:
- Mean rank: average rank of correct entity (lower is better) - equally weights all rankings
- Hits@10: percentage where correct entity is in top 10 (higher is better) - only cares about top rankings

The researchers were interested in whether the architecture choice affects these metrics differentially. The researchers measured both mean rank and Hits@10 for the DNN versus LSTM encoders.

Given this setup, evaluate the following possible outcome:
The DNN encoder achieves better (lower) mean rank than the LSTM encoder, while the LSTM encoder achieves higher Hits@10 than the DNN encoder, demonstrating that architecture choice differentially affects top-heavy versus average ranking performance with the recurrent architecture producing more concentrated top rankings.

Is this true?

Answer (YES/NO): NO